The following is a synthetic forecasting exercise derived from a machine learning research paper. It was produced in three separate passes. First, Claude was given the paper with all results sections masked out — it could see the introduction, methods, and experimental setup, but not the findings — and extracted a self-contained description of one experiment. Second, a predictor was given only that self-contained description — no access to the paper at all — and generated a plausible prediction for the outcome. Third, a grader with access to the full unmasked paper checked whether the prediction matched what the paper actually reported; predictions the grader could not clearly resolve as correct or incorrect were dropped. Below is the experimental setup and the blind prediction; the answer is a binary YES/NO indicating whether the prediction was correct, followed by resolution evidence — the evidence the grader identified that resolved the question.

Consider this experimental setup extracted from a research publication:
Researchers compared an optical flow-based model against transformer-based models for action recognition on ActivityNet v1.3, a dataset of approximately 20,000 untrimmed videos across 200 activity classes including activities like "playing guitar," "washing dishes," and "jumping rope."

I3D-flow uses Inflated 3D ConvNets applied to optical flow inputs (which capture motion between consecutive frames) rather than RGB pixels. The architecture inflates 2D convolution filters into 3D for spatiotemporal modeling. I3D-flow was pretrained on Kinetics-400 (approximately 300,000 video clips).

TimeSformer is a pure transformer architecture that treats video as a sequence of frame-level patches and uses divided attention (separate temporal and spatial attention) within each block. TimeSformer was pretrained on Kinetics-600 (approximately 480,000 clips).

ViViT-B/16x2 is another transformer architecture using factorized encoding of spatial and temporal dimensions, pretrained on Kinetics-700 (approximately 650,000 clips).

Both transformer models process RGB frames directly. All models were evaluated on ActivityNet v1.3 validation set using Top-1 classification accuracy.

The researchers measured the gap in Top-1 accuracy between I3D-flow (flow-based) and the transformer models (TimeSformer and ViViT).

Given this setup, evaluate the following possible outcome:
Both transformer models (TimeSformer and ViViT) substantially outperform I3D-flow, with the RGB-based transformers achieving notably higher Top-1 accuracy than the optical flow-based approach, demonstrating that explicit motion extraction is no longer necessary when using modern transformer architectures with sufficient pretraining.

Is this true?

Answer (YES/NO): YES